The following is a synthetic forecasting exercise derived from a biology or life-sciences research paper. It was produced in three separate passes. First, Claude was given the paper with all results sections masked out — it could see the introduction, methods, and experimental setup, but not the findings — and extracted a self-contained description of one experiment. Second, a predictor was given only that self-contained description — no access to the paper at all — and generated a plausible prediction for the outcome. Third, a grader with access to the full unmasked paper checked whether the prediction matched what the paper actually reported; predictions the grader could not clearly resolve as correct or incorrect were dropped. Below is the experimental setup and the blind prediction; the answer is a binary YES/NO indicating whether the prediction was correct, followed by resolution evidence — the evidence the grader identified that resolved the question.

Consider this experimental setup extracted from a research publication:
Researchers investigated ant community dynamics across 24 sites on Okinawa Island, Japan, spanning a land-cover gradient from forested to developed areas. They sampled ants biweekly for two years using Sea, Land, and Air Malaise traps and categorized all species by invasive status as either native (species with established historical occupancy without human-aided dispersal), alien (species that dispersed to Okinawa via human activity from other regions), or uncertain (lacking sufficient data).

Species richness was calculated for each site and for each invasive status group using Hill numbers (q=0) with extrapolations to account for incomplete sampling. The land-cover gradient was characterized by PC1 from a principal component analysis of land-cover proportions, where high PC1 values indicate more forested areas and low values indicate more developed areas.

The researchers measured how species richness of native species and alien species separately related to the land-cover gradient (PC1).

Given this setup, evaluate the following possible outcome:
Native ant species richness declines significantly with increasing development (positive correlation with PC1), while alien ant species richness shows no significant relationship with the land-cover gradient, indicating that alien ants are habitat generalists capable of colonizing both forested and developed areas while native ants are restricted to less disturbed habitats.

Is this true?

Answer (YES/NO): NO